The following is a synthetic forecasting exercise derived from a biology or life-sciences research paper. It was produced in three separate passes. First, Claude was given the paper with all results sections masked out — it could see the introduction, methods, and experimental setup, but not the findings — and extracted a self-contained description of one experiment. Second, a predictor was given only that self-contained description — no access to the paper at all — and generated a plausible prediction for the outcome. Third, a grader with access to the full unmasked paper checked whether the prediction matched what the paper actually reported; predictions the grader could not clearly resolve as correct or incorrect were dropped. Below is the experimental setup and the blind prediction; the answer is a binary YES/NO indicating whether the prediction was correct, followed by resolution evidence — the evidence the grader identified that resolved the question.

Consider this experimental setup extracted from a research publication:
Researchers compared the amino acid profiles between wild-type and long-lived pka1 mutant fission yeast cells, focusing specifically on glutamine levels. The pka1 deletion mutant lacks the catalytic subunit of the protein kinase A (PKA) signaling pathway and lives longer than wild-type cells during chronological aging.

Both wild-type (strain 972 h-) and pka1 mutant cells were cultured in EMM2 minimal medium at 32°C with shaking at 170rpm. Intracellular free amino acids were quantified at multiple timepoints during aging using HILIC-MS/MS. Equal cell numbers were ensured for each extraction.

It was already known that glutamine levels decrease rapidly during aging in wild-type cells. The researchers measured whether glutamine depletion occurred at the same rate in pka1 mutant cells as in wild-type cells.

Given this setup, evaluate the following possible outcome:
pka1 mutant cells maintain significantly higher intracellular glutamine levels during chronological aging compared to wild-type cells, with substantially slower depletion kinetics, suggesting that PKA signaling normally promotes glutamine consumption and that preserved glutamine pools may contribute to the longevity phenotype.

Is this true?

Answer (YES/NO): YES